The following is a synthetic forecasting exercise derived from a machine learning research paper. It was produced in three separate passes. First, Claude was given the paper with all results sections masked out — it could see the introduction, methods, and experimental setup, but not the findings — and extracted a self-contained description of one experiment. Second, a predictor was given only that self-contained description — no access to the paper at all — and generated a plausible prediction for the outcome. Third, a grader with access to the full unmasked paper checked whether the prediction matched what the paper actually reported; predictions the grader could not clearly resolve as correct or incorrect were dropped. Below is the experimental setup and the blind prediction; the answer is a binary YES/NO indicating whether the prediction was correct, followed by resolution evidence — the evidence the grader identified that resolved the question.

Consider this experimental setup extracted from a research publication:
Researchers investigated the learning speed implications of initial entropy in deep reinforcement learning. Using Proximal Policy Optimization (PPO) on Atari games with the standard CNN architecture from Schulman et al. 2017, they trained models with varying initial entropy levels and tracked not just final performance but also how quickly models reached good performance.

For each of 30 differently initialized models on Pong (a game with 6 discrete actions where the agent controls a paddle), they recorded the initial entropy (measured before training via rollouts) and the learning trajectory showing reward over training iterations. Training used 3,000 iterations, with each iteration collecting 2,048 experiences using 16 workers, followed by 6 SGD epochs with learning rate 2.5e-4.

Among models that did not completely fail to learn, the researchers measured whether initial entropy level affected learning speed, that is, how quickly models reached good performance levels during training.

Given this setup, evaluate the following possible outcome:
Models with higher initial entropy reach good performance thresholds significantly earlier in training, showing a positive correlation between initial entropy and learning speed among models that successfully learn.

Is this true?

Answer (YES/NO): YES